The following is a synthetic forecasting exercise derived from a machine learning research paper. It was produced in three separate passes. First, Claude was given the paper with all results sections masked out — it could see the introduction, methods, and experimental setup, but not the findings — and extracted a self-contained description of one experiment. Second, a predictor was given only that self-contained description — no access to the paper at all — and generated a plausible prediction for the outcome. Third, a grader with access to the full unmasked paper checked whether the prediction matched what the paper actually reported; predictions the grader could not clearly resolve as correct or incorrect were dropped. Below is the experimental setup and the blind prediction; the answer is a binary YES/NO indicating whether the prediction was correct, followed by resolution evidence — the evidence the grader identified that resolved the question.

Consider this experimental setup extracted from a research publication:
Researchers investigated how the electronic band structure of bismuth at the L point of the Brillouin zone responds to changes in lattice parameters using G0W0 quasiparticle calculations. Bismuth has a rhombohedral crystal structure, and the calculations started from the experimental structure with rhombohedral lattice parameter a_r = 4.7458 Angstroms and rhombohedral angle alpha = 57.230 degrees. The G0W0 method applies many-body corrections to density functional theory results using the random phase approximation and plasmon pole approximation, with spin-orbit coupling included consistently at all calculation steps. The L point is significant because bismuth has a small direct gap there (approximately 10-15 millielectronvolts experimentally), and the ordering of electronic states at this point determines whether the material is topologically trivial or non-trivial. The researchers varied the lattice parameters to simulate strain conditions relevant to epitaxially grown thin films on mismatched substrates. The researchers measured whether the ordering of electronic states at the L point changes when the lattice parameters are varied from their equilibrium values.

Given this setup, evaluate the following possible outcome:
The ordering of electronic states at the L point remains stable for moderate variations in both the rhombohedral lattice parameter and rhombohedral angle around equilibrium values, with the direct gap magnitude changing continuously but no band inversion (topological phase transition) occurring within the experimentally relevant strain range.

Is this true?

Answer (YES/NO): NO